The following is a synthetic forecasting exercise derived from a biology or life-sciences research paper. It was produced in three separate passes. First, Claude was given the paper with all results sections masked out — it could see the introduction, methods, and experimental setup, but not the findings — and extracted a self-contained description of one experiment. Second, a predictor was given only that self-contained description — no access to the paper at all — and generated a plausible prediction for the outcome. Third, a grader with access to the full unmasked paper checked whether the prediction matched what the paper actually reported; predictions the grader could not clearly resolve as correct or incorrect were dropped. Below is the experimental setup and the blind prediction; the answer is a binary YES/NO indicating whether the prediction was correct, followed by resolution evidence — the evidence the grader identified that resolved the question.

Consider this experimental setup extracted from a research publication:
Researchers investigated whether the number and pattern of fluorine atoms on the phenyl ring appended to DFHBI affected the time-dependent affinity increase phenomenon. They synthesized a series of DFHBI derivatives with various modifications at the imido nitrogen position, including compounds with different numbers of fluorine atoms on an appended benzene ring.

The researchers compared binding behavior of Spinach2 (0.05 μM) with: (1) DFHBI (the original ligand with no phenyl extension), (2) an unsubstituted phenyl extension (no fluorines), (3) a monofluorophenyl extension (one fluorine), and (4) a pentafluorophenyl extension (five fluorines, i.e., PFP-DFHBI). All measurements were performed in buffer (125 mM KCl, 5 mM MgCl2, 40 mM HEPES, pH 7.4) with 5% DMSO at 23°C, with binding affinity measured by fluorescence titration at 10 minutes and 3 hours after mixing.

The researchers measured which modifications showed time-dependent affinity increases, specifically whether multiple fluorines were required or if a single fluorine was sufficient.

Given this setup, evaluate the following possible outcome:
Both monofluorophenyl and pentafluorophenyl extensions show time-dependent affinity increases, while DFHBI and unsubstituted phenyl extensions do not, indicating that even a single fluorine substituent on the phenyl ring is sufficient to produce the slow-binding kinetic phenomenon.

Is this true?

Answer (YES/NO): NO